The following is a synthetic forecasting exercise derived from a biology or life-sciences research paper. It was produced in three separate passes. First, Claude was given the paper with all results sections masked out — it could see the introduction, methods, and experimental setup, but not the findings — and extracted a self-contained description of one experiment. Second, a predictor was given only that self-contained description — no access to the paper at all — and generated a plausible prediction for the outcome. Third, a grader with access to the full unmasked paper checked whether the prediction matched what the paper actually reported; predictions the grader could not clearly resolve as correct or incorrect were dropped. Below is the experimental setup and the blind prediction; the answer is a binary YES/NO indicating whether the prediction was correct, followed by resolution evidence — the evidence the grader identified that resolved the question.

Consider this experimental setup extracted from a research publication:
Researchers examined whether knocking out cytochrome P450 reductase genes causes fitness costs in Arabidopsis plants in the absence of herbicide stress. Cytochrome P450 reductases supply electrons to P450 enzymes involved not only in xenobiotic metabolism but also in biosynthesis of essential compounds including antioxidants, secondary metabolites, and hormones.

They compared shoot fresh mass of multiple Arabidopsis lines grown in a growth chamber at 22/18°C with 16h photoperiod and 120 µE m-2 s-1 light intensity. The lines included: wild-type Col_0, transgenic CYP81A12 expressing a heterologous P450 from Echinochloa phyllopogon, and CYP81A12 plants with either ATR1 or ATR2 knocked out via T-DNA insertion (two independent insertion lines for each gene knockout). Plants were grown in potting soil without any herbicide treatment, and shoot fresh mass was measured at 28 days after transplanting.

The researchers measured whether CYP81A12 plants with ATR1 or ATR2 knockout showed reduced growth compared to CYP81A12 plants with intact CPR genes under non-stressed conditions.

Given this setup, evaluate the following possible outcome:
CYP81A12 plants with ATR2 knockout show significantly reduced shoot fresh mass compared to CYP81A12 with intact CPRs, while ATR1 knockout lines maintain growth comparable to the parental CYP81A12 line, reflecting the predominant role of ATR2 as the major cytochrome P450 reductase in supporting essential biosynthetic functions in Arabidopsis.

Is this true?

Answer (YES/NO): NO